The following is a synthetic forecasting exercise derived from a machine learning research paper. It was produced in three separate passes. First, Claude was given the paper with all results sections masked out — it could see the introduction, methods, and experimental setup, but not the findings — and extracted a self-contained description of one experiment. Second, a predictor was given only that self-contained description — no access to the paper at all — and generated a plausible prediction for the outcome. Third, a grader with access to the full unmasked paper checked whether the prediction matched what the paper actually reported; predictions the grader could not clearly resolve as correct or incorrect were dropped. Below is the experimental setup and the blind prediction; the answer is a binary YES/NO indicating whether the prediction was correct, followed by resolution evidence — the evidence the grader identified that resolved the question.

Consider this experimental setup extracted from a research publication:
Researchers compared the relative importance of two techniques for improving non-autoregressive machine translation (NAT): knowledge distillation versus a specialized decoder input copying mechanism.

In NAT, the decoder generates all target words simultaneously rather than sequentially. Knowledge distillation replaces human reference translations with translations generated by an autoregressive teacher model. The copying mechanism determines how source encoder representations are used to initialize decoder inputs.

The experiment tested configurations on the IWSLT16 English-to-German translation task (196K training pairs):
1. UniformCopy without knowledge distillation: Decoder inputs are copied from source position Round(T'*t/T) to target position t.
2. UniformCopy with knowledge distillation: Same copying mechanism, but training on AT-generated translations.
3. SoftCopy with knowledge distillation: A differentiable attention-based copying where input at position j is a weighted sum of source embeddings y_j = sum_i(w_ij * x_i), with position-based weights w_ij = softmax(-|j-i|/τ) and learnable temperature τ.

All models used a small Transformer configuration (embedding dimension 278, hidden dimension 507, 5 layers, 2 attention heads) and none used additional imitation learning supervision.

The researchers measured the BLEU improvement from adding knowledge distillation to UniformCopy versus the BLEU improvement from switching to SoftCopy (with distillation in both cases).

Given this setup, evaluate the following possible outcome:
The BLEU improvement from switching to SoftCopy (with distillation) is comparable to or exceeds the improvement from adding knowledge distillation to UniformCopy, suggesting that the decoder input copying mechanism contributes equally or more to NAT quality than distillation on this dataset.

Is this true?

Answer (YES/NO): YES